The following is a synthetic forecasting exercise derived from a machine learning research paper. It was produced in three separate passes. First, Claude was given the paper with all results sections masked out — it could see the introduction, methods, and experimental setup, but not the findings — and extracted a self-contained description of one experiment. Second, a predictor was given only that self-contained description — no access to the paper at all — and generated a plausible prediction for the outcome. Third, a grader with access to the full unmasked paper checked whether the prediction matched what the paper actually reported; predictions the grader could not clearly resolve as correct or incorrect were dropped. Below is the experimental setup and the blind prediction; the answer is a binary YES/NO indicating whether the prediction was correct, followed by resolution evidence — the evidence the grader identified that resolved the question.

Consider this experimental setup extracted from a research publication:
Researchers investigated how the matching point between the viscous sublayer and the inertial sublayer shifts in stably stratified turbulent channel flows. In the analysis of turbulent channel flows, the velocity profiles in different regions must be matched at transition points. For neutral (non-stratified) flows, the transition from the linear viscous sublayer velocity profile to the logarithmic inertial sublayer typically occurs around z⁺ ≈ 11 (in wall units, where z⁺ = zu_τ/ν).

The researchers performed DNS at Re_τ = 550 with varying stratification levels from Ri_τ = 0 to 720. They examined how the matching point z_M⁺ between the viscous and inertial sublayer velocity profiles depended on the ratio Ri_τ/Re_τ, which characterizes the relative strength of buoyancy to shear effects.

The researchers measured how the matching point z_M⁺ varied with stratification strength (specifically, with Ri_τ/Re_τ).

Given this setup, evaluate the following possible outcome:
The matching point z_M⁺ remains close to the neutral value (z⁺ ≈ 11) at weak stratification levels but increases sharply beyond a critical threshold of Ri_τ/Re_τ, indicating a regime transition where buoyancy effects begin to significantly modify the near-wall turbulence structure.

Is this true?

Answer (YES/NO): NO